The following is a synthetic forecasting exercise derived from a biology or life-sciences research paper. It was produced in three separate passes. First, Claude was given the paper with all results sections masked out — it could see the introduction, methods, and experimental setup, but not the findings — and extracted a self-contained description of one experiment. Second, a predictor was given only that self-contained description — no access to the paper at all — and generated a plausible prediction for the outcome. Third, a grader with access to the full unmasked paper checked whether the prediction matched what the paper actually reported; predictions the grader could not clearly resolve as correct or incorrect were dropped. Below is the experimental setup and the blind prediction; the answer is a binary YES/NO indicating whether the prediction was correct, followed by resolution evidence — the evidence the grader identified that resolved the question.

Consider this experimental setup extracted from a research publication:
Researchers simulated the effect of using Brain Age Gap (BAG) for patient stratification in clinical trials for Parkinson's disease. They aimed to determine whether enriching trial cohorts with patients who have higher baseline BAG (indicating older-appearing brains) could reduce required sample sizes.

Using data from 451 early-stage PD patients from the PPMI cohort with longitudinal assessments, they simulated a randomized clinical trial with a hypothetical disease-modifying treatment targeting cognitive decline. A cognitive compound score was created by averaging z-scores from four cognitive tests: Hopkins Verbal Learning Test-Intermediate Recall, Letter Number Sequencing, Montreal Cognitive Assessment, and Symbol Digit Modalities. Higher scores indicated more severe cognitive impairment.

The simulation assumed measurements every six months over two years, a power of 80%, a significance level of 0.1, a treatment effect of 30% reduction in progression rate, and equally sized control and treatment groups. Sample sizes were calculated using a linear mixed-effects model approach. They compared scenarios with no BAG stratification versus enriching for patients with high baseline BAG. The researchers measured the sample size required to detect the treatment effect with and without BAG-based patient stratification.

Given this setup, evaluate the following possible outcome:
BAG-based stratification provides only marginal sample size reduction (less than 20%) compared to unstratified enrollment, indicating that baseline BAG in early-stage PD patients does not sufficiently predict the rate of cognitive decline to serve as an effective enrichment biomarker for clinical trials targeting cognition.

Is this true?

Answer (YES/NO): NO